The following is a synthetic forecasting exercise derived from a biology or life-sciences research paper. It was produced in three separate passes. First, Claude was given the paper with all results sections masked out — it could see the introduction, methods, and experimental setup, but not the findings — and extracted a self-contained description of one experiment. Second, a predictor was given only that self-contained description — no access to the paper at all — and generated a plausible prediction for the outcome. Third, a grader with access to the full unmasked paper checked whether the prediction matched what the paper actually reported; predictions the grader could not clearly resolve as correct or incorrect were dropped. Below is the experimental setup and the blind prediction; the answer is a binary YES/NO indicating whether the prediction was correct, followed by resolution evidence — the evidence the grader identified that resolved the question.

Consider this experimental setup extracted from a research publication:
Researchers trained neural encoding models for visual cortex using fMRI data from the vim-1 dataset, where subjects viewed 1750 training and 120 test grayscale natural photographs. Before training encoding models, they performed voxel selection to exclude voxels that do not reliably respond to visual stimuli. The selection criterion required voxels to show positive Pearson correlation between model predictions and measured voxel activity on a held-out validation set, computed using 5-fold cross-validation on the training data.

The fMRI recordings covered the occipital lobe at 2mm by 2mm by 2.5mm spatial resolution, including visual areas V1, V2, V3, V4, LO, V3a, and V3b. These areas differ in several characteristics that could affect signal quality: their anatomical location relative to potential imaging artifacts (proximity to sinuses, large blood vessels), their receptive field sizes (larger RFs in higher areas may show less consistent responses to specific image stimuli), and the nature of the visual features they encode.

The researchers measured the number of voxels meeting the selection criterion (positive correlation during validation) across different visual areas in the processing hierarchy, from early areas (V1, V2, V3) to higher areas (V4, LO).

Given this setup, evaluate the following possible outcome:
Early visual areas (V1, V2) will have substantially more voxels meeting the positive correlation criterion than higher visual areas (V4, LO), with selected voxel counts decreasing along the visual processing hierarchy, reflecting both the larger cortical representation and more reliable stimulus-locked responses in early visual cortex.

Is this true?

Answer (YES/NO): YES